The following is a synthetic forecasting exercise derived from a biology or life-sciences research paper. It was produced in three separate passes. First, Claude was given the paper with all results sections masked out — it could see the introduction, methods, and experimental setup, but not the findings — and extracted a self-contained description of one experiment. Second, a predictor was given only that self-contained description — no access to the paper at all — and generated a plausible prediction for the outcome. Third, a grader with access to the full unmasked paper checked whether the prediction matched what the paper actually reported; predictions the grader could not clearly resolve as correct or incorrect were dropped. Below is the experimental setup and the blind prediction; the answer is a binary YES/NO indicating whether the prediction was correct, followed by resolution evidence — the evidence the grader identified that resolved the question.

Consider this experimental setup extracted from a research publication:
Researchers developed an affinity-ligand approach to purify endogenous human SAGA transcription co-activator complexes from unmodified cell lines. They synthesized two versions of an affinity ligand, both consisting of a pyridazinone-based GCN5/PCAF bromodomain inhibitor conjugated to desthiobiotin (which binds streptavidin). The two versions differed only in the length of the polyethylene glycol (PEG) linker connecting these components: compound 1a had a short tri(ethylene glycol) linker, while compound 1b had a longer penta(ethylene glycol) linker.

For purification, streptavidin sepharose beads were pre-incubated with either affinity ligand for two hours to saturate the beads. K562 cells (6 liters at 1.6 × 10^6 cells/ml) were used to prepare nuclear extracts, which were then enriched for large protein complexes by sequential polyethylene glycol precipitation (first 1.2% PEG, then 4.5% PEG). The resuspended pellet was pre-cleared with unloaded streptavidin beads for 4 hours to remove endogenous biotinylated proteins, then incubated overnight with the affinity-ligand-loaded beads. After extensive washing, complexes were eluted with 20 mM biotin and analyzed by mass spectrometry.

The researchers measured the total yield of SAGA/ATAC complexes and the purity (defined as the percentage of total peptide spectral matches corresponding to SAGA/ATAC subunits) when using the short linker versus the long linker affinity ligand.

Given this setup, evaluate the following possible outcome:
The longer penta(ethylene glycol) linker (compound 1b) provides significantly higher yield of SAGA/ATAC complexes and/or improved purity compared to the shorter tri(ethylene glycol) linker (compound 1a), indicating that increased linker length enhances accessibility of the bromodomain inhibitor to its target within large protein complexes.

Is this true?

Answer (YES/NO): YES